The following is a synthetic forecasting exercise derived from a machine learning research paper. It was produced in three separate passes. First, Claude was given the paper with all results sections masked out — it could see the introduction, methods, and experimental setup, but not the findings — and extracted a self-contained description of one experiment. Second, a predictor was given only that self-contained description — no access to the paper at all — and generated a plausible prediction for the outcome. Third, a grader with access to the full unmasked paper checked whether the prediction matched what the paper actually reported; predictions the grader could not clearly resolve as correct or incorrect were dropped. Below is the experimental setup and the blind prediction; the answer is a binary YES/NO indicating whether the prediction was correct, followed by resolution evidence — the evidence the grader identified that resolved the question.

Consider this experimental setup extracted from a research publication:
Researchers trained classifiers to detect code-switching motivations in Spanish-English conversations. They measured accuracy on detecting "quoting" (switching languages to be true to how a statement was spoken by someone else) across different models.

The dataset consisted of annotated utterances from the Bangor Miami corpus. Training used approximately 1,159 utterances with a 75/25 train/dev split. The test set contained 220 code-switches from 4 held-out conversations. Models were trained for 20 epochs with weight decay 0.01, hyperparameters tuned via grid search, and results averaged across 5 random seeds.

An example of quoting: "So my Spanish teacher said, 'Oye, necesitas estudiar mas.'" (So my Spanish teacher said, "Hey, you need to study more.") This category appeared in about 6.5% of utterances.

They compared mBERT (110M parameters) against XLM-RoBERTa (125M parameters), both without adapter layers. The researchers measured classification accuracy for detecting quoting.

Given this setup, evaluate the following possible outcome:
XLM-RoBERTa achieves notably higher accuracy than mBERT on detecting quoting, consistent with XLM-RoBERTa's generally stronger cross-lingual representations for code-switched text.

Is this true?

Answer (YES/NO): NO